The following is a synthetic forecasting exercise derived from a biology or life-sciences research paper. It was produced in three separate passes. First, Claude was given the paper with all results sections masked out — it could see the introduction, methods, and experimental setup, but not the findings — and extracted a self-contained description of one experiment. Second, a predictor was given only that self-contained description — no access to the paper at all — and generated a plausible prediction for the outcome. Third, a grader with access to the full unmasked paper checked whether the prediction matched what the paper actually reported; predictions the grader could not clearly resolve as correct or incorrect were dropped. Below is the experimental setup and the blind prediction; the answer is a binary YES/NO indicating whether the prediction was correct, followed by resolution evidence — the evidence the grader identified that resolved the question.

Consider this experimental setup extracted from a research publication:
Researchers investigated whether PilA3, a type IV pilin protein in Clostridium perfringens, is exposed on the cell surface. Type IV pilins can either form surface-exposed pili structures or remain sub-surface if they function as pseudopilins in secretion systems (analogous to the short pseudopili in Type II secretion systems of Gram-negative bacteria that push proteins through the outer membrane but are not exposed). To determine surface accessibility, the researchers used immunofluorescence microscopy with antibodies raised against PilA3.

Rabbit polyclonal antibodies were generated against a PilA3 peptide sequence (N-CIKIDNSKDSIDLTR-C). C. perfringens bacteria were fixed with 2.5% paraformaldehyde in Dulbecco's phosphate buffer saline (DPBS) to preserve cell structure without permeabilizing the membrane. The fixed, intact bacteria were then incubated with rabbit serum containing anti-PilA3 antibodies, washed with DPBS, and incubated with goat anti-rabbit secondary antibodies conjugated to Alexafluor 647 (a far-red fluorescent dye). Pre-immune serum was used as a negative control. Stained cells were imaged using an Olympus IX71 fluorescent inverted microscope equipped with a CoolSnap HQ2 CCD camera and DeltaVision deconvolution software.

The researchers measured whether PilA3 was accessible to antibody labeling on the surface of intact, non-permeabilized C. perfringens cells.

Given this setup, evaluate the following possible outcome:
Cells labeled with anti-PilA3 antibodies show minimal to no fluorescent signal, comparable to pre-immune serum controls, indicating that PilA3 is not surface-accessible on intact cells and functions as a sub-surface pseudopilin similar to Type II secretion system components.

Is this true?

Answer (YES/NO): NO